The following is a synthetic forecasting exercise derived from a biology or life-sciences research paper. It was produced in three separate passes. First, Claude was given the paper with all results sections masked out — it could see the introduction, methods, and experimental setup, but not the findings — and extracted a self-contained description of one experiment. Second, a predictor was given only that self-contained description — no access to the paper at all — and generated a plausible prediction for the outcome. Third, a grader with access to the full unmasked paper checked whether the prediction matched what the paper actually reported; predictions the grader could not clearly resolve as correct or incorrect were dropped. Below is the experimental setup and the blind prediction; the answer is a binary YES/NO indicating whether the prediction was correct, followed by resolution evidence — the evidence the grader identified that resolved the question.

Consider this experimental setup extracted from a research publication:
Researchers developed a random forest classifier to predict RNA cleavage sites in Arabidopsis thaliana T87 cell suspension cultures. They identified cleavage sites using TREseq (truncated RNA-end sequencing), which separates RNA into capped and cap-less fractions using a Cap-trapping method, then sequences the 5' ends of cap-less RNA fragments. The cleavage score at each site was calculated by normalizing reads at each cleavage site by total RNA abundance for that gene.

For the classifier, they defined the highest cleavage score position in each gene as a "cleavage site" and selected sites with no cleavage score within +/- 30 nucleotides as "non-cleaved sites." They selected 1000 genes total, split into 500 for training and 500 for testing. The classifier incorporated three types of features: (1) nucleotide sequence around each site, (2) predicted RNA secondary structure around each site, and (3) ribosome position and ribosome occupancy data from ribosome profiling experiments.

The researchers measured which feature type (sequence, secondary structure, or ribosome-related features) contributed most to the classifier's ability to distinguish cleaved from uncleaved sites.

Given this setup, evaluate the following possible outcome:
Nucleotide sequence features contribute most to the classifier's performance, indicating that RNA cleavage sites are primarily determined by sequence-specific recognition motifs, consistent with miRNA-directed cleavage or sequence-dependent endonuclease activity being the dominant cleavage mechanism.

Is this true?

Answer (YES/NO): YES